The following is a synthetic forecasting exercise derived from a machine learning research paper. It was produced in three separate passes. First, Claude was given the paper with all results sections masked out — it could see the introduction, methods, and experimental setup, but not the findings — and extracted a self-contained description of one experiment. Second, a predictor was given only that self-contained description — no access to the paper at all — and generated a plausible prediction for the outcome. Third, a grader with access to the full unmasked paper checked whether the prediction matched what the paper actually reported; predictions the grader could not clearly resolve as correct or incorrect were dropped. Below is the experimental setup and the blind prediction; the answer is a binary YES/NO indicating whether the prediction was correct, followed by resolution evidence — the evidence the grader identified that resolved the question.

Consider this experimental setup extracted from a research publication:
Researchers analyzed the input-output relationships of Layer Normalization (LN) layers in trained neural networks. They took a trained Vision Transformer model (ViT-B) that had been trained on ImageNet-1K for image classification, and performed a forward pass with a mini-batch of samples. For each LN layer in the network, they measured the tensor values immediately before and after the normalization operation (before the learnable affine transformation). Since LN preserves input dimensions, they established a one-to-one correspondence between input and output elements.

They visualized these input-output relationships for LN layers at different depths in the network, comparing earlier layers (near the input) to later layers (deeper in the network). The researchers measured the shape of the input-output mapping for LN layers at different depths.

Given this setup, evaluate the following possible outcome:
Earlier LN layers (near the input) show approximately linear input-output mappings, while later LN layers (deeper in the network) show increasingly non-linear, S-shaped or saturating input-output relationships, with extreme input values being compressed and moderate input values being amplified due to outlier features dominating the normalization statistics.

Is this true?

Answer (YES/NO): NO